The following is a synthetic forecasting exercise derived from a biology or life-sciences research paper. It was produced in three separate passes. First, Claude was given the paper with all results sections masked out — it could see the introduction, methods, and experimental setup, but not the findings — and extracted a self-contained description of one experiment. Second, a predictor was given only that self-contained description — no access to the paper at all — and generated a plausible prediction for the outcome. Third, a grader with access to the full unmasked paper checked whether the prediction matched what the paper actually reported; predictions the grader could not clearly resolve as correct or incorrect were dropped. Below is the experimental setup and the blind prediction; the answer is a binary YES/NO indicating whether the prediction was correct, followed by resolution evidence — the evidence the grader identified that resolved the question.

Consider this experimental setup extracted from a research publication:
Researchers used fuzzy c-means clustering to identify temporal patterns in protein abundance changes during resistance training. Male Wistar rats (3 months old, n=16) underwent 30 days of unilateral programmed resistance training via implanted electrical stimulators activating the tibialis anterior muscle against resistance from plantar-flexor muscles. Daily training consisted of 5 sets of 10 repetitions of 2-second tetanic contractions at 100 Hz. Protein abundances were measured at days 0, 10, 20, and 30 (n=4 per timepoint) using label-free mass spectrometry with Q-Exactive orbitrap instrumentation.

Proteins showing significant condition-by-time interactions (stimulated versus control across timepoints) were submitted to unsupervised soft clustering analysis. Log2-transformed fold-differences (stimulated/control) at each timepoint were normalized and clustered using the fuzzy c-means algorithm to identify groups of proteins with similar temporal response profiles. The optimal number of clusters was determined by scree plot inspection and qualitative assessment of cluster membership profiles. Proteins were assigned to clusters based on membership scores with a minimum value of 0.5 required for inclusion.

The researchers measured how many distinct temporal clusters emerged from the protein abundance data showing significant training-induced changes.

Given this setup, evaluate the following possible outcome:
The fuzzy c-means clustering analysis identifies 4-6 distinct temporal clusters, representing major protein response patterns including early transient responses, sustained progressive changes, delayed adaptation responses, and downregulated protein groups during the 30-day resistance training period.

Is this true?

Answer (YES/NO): NO